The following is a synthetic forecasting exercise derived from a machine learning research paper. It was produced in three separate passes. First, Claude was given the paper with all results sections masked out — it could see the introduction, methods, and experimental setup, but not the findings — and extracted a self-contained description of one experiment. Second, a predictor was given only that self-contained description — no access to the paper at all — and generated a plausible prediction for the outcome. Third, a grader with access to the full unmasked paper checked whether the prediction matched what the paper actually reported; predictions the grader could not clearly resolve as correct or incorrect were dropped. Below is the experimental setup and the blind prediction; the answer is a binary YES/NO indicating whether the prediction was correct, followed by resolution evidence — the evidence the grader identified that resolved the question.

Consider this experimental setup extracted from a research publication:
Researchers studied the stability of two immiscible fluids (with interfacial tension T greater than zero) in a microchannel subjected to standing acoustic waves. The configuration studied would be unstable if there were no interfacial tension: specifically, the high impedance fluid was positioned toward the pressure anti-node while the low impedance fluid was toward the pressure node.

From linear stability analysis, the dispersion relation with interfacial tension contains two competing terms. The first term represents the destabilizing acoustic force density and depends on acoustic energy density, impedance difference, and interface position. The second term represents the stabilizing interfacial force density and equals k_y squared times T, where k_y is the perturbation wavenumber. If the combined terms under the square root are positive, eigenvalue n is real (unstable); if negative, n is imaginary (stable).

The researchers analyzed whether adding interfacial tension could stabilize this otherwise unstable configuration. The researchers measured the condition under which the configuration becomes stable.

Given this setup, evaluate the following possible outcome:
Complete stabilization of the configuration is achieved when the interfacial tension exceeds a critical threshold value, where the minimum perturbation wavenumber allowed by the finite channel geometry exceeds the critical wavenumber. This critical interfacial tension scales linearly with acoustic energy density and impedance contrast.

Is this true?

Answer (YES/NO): YES